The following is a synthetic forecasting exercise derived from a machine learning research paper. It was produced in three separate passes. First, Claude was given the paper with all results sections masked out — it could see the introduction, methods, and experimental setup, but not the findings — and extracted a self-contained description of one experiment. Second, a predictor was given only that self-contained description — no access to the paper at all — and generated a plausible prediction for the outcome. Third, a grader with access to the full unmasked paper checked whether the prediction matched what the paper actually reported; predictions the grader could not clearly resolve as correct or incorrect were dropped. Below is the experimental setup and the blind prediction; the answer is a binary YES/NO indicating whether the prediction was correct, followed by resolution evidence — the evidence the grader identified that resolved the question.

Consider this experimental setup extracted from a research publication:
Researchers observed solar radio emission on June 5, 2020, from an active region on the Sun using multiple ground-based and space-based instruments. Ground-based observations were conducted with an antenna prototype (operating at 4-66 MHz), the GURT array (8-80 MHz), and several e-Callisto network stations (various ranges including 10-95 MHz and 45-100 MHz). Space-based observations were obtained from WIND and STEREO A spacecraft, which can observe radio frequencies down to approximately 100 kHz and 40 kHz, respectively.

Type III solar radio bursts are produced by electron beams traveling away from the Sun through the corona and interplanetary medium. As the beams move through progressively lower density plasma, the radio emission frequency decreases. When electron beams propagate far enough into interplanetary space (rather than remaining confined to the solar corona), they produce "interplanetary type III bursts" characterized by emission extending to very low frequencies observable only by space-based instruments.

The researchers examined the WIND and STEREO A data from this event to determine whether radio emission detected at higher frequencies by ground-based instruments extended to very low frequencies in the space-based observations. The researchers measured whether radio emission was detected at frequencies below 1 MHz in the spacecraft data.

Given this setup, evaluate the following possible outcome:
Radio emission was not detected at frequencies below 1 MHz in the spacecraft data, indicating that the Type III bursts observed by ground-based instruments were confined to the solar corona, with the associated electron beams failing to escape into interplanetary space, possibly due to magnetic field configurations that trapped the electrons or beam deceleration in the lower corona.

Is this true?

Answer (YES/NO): NO